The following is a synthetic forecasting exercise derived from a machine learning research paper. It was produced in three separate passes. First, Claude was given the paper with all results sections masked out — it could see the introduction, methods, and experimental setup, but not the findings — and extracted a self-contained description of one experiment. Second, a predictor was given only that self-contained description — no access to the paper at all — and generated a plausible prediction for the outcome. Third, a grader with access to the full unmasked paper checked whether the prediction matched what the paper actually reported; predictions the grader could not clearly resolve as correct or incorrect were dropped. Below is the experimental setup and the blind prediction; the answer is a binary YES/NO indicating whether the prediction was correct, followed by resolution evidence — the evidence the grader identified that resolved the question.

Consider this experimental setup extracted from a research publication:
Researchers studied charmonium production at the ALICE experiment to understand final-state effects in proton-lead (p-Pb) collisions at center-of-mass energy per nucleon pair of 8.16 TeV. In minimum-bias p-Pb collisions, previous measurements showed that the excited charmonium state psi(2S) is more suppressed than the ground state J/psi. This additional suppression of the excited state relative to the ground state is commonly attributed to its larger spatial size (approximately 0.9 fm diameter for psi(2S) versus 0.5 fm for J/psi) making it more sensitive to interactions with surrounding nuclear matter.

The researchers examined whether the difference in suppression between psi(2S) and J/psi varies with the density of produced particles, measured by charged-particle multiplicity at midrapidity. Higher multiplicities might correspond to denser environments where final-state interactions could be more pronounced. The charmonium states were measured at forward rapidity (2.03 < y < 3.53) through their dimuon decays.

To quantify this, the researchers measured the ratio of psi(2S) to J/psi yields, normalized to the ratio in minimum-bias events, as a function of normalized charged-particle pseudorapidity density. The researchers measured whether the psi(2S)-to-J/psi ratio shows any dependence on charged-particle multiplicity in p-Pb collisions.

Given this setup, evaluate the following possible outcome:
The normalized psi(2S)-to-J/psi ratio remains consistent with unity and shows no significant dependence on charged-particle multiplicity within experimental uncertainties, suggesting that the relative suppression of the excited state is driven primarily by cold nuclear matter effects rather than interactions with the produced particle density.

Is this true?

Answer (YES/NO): NO